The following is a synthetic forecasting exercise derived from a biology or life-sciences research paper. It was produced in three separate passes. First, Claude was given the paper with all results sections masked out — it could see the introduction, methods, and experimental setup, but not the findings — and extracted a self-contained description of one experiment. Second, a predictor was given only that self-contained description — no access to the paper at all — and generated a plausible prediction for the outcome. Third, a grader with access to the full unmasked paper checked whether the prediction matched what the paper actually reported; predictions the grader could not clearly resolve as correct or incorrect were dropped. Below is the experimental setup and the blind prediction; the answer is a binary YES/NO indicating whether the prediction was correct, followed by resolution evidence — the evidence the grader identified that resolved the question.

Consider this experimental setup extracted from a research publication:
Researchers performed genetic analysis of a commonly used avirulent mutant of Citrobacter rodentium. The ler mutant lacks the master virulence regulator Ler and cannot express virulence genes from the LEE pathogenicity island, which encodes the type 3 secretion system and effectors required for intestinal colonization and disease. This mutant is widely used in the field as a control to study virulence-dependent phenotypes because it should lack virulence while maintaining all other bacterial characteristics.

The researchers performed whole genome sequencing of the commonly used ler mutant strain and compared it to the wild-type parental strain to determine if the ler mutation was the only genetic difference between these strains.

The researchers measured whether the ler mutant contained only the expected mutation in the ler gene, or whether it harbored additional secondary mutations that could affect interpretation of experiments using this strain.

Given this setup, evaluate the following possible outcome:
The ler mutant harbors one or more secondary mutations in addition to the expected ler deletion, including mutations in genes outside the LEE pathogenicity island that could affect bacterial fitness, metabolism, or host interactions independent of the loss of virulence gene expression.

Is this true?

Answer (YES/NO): YES